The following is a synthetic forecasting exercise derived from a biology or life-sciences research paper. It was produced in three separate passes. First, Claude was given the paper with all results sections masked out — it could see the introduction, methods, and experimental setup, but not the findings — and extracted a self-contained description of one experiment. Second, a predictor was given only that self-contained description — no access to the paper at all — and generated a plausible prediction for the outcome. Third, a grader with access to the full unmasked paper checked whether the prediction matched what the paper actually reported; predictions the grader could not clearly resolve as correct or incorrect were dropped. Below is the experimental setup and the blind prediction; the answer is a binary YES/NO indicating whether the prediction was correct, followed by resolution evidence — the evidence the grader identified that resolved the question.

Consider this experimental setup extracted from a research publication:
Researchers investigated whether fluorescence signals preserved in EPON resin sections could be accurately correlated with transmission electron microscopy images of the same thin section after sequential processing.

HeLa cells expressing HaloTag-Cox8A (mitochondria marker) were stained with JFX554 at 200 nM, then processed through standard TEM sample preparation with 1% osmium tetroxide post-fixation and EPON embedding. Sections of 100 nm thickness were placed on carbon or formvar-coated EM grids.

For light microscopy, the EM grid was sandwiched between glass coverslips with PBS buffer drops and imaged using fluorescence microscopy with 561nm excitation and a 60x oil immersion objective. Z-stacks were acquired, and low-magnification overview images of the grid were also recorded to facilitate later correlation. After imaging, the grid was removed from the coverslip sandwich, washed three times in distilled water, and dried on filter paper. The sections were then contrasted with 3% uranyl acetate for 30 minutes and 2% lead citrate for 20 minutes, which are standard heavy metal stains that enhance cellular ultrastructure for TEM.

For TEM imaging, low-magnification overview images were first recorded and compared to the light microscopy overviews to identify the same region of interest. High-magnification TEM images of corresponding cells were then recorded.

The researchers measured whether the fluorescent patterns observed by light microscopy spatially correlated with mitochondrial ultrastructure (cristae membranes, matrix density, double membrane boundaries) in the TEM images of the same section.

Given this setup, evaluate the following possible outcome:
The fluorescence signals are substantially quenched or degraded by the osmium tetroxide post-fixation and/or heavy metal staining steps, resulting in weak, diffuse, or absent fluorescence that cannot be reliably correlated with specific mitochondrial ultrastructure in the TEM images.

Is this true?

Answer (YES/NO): NO